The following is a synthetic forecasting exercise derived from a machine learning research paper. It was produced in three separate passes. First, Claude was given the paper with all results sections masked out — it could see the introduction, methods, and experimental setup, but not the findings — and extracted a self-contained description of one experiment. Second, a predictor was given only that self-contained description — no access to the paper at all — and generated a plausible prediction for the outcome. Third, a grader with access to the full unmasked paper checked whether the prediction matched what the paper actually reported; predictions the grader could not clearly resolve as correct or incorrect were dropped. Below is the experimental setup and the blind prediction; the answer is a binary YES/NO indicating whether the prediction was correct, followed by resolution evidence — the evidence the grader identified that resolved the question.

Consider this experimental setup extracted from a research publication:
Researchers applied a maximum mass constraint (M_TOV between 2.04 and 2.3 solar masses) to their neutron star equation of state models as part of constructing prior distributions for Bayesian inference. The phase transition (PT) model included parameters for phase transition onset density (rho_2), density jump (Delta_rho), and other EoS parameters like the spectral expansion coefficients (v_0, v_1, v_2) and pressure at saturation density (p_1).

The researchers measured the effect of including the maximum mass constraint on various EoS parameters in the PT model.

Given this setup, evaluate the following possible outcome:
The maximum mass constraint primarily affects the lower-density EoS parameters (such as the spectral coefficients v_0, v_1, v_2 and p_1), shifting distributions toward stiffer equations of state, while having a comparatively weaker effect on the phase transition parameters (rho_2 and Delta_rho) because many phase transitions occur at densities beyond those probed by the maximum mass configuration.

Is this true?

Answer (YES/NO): NO